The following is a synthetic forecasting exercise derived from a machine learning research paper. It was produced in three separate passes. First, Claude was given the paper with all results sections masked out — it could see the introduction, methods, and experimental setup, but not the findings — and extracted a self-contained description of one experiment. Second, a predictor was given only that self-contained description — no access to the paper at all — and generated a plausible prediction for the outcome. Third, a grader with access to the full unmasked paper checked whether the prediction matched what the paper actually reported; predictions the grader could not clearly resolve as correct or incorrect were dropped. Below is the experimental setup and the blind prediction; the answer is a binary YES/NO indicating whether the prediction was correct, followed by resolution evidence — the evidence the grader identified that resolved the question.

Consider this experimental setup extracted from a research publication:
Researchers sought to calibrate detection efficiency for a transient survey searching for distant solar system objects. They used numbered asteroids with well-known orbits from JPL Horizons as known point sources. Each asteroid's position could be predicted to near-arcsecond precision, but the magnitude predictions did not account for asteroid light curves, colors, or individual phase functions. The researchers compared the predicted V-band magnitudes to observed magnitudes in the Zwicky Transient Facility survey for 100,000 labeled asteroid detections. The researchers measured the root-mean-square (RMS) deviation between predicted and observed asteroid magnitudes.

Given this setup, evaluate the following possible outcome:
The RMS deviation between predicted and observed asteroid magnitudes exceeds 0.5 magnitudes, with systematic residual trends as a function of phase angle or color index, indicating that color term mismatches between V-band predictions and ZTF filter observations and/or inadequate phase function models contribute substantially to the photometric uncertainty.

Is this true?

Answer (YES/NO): NO